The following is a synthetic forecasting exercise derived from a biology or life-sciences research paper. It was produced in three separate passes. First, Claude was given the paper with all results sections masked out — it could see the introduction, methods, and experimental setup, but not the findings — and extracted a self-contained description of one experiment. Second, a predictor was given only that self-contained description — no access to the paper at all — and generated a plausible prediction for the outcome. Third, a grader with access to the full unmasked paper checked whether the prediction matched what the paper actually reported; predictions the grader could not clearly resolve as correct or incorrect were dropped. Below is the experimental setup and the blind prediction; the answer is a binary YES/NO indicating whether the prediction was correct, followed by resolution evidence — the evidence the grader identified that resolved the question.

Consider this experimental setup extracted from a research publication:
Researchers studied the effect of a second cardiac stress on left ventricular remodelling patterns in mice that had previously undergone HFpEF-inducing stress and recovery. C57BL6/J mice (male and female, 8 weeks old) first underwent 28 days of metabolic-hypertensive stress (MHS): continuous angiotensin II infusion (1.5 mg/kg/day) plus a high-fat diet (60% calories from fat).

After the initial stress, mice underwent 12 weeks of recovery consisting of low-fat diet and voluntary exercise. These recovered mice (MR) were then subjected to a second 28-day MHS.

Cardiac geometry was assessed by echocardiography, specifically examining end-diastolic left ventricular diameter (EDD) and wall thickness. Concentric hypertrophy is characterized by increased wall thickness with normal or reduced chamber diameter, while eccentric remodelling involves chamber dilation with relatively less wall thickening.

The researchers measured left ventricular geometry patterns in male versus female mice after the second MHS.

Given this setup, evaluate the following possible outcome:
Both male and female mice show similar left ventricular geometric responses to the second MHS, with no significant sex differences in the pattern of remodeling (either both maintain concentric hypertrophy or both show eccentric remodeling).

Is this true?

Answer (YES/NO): NO